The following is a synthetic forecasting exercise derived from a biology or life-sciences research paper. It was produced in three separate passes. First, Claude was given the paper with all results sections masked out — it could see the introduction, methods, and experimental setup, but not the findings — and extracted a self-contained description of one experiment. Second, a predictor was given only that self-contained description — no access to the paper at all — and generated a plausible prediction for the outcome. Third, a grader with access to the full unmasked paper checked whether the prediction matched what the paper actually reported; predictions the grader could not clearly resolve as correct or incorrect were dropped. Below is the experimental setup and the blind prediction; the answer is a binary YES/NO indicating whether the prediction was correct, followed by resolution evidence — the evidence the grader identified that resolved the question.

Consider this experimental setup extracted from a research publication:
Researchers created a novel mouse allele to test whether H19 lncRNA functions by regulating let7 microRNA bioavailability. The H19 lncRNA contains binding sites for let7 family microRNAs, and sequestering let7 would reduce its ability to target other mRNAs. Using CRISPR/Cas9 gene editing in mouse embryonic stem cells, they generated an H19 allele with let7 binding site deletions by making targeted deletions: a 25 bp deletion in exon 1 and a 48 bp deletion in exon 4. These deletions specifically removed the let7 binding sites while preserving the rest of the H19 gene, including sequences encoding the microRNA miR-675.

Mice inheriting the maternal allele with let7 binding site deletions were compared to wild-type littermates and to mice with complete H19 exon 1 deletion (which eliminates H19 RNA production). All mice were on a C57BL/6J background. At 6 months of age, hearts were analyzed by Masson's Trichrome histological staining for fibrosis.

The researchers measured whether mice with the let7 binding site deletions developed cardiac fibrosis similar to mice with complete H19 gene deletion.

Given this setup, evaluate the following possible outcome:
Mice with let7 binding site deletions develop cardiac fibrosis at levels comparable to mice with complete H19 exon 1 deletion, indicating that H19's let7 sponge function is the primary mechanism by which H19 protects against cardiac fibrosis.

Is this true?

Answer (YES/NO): NO